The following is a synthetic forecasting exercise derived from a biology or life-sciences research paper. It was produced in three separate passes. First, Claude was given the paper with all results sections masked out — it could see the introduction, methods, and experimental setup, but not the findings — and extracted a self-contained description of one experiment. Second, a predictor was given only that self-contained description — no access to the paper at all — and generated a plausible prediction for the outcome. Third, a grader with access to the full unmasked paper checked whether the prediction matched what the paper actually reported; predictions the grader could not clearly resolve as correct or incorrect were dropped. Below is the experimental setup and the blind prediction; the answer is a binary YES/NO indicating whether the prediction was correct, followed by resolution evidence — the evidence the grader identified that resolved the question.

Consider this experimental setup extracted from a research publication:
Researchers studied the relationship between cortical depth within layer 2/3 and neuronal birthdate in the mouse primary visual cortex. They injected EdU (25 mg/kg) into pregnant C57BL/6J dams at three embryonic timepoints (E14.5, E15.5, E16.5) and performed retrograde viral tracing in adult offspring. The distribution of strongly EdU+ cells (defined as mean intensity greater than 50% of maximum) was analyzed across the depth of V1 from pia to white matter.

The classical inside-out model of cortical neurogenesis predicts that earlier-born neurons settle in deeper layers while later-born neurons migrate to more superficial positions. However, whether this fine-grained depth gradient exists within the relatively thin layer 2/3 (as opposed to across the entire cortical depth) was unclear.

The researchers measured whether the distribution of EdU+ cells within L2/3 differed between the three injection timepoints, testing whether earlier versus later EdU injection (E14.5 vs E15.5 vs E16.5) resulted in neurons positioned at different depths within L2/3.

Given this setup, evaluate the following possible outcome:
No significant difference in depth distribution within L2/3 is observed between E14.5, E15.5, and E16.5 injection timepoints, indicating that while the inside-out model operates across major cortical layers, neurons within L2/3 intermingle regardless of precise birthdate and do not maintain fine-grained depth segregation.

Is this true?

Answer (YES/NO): NO